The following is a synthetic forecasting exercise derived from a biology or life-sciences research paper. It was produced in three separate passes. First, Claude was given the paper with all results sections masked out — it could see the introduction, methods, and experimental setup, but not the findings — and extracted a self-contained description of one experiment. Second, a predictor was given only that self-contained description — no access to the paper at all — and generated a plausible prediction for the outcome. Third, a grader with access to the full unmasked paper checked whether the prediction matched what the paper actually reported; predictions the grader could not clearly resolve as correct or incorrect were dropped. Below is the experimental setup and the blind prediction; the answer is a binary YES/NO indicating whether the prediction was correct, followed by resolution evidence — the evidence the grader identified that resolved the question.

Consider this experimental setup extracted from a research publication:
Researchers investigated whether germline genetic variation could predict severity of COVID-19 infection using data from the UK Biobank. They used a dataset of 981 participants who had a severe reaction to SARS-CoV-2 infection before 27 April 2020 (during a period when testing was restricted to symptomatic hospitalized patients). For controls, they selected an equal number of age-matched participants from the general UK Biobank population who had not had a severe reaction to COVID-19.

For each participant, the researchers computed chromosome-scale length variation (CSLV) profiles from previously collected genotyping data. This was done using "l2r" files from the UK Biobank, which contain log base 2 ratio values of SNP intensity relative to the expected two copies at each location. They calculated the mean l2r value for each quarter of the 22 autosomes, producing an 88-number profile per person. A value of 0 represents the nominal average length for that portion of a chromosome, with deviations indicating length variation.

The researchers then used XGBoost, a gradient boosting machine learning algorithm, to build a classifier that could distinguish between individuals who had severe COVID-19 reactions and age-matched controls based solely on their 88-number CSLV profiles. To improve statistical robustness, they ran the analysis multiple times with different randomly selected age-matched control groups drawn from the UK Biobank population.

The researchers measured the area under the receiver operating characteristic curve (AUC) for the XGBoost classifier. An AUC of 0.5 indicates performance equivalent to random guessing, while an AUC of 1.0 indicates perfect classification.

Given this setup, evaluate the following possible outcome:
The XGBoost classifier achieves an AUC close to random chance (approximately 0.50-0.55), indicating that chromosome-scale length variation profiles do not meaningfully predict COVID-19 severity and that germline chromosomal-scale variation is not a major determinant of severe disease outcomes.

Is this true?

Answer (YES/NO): YES